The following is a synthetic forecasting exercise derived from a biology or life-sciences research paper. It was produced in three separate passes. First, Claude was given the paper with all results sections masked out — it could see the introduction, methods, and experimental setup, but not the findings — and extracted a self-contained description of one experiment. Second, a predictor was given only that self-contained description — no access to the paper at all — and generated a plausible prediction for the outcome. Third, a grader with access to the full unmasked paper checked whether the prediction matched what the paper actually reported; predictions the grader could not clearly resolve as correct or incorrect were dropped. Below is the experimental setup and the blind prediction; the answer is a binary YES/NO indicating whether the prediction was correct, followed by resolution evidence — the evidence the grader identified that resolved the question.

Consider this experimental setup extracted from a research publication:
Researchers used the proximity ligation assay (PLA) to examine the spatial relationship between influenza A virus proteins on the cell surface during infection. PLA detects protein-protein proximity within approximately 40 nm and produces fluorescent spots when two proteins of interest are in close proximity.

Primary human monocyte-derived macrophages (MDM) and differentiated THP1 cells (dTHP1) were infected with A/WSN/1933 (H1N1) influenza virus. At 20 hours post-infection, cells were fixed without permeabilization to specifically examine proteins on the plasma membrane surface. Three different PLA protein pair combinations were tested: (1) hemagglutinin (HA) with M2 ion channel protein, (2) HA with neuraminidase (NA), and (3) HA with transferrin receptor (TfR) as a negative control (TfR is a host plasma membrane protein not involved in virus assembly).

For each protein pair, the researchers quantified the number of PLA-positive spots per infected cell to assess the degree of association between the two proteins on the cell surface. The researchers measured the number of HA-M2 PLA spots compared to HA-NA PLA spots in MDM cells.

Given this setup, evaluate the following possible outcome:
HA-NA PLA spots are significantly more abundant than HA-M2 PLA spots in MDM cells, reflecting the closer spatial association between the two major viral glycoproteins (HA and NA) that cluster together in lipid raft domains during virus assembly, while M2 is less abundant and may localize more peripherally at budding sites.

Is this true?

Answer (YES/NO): NO